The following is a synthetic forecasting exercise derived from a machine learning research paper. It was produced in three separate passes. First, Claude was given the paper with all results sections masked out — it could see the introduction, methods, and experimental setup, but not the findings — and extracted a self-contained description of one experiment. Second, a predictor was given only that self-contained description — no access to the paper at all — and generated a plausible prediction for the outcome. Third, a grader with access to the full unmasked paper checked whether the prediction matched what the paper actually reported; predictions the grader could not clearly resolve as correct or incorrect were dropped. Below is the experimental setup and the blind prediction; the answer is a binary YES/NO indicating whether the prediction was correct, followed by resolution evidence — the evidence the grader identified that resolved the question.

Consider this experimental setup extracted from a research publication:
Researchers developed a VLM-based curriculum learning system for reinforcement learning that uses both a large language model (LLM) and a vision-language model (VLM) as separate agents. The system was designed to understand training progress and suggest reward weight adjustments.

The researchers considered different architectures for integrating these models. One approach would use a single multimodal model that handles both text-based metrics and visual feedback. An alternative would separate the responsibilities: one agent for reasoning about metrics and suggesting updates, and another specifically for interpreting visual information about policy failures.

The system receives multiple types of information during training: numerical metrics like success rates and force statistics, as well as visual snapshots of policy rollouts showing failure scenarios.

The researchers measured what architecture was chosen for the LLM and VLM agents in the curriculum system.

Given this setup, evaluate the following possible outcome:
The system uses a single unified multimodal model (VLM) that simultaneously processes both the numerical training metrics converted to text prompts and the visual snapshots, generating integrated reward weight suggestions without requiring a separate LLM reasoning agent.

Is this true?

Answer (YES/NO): NO